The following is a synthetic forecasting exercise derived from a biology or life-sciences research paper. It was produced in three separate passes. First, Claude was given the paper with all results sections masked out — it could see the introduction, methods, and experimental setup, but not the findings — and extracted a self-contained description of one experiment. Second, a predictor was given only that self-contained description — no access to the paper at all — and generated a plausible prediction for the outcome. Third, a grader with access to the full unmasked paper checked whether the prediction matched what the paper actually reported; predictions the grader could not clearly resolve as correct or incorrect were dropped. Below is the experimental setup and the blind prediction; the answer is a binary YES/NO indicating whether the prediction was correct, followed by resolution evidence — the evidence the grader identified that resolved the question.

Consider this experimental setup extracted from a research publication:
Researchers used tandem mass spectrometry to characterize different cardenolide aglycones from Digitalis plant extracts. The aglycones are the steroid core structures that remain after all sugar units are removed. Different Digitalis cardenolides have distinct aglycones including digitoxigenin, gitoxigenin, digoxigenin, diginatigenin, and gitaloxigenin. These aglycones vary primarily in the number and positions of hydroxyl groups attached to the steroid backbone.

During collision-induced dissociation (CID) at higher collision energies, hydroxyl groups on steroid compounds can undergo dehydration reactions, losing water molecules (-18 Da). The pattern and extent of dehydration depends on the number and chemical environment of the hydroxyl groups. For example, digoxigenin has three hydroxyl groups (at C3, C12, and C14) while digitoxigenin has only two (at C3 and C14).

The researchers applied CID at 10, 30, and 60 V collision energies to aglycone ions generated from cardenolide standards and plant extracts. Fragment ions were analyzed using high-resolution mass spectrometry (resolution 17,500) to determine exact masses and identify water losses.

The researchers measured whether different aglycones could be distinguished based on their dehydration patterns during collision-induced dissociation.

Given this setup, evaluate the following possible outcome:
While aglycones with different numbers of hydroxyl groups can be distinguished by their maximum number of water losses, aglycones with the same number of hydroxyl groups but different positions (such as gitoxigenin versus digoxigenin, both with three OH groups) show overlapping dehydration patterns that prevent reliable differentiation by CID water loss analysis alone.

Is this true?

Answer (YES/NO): NO